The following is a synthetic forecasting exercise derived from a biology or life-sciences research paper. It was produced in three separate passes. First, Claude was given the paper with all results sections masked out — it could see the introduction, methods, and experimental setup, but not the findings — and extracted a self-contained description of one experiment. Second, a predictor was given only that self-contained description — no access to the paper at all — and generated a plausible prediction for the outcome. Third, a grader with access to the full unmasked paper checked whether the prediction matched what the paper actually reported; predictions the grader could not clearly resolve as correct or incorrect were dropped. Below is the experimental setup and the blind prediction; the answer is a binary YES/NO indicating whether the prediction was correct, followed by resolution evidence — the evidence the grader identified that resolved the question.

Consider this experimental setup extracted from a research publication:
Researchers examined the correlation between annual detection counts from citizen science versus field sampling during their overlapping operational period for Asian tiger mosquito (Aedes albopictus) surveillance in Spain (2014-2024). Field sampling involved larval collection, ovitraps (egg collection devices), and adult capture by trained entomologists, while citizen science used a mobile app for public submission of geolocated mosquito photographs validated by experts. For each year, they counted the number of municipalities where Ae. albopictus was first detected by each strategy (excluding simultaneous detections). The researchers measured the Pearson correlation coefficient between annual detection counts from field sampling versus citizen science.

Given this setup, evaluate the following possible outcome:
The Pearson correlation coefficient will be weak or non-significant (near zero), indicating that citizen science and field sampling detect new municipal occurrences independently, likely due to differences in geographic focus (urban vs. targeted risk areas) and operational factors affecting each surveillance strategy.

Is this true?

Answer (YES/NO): YES